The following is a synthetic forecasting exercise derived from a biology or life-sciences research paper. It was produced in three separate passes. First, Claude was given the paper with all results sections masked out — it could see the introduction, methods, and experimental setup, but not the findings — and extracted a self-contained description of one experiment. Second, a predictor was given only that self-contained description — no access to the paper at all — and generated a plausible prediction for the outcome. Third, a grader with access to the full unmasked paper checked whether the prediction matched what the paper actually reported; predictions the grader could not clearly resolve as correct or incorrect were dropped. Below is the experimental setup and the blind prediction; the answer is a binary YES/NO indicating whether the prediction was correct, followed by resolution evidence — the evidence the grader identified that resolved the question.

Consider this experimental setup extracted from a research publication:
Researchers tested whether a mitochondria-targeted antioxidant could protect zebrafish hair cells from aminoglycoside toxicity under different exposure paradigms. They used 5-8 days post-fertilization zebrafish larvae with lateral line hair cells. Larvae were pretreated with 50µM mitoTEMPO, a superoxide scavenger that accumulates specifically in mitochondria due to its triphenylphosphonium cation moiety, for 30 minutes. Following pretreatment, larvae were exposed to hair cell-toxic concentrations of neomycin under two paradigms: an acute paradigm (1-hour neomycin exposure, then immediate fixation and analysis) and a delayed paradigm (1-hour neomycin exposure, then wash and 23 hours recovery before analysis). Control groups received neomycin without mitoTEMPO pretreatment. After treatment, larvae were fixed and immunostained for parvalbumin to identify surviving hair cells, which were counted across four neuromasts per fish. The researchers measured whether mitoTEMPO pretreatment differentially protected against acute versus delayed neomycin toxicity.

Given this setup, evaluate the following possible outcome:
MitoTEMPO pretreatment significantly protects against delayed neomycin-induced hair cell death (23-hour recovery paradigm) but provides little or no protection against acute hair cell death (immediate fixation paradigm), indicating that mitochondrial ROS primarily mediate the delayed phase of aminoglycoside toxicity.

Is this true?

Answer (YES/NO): NO